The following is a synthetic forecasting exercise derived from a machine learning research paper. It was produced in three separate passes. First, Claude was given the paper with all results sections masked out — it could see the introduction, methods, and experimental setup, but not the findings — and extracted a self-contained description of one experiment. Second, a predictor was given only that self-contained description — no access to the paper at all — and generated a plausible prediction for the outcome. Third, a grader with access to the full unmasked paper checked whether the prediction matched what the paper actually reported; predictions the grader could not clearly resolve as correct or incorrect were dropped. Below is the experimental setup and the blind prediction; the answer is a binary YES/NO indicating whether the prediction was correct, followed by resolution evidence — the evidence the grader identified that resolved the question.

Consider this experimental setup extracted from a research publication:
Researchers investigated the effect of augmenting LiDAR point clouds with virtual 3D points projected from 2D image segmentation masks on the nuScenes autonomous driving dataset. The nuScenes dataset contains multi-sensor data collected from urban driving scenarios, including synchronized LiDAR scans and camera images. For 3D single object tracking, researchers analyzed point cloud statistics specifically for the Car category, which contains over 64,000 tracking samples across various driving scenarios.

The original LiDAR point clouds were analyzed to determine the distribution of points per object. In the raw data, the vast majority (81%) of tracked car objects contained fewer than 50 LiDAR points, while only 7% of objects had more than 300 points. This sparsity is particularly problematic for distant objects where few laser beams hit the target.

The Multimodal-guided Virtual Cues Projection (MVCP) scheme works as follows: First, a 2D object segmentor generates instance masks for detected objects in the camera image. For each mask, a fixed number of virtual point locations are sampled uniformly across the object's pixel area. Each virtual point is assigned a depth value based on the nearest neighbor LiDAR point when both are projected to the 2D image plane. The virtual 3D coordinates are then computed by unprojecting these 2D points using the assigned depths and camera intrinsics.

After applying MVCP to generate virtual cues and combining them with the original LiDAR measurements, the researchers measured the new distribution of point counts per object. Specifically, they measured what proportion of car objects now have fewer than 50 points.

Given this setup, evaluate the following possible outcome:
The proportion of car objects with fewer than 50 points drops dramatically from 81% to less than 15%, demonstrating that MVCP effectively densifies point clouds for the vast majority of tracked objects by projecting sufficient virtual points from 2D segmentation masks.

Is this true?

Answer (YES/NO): NO